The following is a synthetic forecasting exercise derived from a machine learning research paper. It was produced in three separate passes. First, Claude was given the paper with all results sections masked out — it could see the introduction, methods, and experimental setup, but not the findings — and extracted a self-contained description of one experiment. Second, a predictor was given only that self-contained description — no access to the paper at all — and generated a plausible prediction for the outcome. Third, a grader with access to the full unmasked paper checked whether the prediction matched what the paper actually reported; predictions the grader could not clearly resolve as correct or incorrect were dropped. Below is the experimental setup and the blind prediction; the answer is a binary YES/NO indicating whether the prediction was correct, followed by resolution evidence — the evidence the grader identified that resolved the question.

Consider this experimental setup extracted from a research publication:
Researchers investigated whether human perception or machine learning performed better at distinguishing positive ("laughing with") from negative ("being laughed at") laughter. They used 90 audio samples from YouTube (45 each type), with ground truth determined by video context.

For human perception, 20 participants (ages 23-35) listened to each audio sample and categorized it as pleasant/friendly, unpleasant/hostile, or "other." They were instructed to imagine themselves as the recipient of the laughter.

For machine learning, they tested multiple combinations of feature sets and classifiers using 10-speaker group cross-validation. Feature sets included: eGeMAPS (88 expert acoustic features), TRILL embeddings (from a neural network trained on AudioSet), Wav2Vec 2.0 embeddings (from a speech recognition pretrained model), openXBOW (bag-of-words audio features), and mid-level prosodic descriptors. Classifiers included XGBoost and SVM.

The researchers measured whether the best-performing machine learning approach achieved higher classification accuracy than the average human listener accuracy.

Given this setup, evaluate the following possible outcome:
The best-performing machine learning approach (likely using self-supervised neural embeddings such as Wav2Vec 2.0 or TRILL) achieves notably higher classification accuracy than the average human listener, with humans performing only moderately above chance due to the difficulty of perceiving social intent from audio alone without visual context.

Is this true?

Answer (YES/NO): NO